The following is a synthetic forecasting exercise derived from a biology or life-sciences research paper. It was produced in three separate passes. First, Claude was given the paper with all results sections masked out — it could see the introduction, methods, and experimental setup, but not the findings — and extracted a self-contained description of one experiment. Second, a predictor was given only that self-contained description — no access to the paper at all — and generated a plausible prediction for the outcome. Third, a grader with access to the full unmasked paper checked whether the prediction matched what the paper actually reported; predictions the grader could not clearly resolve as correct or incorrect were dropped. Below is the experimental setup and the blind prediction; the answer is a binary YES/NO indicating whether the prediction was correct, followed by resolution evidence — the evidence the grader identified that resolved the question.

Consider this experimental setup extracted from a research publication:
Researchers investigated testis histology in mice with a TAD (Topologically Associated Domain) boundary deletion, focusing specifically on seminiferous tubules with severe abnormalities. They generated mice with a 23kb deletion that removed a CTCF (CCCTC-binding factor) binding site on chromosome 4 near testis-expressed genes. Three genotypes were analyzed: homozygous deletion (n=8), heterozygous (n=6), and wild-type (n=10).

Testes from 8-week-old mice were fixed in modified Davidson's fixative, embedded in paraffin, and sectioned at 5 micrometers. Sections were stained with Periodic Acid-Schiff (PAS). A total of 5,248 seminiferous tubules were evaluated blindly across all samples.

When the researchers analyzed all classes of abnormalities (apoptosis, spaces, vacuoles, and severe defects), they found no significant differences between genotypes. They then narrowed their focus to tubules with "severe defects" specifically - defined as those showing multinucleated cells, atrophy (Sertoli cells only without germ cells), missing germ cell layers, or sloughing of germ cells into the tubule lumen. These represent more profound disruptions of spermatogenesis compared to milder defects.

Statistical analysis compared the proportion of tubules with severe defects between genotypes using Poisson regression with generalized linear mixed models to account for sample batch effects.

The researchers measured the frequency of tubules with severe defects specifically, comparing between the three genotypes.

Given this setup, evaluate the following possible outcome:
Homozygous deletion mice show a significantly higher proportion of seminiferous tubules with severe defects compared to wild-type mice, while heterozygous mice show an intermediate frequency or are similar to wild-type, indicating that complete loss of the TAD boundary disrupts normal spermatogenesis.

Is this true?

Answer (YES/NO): YES